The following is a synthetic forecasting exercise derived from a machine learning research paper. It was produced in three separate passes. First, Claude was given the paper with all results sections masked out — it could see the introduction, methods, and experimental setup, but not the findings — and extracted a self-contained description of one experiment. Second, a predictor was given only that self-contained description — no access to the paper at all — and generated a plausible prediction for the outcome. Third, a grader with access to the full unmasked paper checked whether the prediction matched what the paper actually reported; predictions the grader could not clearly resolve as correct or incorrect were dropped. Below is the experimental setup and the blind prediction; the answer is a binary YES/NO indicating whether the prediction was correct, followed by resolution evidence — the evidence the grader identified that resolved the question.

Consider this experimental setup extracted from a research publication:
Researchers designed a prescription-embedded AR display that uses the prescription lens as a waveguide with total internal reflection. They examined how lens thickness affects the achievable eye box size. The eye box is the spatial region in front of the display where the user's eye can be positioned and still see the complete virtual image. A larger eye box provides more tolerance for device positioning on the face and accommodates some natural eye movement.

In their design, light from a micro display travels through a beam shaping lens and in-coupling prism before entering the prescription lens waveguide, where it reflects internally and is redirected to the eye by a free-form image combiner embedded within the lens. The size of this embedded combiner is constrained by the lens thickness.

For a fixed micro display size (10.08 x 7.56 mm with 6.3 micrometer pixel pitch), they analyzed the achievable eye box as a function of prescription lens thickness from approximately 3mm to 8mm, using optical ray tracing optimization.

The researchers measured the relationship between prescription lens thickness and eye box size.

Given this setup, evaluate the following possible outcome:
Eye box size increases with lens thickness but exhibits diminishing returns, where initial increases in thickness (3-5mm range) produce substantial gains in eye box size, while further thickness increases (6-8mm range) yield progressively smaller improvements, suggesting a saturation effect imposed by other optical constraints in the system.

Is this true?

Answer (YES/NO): NO